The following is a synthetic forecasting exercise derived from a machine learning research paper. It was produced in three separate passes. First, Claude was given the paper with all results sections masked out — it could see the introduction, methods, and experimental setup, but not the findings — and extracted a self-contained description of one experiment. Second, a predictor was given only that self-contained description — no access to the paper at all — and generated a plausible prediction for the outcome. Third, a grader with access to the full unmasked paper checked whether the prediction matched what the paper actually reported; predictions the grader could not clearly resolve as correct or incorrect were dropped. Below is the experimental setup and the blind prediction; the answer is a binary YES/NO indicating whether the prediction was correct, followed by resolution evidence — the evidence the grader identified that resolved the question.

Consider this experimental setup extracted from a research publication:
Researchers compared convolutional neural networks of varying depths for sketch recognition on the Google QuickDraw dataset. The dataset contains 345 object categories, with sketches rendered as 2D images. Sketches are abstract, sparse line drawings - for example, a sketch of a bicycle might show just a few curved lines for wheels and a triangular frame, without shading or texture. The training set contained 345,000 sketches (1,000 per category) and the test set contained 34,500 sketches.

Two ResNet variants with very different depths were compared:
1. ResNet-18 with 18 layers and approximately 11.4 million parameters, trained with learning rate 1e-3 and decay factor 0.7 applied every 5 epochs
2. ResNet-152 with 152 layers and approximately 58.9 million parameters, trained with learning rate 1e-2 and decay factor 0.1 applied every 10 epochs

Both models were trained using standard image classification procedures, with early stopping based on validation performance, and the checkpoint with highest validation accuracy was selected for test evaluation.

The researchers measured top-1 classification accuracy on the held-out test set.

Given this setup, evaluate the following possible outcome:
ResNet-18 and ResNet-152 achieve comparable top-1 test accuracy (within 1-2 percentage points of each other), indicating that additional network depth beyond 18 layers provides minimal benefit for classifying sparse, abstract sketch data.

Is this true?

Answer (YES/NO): NO